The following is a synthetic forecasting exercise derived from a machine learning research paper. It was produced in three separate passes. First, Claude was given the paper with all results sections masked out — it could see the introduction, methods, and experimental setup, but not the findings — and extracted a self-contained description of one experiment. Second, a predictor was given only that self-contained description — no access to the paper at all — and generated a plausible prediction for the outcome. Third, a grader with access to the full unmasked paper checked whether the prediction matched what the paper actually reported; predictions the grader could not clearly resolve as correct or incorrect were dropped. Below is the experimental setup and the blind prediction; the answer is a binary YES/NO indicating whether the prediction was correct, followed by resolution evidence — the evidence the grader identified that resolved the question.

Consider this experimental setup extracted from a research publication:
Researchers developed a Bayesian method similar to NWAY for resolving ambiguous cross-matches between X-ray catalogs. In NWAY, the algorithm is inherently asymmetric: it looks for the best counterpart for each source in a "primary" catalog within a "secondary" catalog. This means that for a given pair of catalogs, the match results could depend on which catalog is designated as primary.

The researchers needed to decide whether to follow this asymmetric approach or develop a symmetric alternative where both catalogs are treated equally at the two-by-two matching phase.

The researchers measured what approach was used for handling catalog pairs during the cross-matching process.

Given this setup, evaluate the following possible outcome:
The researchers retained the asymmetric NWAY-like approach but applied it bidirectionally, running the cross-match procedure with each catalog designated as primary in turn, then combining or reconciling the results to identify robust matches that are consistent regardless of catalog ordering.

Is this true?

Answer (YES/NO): NO